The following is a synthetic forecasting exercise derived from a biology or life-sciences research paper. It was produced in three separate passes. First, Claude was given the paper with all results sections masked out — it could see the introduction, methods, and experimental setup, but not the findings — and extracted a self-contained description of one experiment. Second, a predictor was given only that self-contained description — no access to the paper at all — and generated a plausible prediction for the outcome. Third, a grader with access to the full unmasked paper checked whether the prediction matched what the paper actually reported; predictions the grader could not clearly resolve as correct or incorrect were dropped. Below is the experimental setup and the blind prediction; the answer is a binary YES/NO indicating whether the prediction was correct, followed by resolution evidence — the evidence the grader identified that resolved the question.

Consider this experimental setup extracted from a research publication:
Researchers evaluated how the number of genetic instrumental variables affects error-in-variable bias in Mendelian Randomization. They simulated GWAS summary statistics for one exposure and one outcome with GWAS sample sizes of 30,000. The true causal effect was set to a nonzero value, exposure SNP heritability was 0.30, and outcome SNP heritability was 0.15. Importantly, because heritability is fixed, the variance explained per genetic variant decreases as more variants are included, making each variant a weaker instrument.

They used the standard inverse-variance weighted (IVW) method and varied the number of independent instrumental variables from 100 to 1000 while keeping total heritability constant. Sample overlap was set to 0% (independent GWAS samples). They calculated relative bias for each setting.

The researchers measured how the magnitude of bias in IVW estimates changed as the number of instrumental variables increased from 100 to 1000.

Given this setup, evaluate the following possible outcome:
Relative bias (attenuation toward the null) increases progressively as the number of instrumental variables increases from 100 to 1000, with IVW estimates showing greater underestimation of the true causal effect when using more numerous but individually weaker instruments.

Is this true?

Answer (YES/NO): YES